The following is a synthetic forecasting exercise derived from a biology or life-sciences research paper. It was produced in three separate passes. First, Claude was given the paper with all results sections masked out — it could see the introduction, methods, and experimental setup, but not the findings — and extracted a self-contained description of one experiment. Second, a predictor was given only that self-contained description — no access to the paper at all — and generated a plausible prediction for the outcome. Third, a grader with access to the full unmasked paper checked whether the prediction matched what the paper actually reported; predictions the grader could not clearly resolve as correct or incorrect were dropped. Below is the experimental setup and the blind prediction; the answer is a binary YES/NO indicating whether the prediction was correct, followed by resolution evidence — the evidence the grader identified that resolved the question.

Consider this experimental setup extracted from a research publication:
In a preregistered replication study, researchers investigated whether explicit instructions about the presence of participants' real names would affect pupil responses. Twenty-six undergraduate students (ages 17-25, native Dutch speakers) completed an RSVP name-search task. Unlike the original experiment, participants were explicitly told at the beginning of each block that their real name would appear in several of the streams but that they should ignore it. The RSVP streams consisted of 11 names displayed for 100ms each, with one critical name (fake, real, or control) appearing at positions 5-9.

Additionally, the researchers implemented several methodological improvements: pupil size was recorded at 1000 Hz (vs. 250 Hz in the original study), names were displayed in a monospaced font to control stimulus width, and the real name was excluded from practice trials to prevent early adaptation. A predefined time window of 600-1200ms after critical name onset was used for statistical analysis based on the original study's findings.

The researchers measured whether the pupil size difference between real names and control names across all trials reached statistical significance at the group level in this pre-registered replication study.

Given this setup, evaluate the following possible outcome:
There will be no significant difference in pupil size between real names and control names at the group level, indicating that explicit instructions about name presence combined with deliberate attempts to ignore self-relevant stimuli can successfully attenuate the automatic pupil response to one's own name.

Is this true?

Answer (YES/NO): NO